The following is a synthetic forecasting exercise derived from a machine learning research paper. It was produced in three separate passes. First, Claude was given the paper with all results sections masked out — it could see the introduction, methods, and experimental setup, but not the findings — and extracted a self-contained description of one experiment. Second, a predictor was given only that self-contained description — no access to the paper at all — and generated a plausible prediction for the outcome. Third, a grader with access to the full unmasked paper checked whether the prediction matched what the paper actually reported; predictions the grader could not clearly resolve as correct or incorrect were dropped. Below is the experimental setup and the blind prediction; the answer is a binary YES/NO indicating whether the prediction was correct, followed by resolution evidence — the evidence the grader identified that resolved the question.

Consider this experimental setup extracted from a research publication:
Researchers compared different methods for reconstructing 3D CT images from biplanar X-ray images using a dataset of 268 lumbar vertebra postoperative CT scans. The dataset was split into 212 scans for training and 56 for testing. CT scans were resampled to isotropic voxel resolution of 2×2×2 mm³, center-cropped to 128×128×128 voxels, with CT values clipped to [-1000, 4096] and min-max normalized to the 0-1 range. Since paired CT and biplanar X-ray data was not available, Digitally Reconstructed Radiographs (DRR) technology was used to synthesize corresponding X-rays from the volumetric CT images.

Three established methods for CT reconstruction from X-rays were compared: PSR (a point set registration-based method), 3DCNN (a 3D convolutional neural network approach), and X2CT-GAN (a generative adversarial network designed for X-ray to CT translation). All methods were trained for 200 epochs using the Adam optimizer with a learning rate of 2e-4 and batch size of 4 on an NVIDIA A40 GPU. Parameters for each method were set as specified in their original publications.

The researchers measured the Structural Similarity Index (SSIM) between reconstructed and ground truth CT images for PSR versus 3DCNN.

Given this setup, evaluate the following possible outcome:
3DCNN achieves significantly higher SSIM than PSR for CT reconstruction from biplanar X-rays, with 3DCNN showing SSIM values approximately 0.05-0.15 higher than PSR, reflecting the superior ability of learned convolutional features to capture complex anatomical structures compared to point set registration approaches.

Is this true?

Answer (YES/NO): NO